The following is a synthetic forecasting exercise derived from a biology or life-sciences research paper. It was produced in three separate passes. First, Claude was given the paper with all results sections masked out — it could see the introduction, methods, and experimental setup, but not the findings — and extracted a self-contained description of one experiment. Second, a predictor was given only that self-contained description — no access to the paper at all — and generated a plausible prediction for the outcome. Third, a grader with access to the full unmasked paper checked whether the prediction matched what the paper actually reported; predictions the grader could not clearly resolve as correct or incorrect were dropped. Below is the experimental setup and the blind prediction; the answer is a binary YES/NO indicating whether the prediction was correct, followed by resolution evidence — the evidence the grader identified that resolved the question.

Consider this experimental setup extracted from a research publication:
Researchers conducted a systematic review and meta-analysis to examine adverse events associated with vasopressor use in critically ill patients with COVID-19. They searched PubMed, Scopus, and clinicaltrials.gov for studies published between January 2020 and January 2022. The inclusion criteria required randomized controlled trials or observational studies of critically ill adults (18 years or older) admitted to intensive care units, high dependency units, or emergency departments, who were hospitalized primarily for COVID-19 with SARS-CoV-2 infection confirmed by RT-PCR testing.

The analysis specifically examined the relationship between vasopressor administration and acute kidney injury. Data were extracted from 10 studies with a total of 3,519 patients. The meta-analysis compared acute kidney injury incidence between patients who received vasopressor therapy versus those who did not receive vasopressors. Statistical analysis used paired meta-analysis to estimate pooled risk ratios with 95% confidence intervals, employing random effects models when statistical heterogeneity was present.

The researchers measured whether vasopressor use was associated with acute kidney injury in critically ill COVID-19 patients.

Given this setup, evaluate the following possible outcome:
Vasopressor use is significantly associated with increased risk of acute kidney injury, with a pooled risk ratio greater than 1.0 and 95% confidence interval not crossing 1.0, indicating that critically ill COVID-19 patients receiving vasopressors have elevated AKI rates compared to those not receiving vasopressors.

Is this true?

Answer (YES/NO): YES